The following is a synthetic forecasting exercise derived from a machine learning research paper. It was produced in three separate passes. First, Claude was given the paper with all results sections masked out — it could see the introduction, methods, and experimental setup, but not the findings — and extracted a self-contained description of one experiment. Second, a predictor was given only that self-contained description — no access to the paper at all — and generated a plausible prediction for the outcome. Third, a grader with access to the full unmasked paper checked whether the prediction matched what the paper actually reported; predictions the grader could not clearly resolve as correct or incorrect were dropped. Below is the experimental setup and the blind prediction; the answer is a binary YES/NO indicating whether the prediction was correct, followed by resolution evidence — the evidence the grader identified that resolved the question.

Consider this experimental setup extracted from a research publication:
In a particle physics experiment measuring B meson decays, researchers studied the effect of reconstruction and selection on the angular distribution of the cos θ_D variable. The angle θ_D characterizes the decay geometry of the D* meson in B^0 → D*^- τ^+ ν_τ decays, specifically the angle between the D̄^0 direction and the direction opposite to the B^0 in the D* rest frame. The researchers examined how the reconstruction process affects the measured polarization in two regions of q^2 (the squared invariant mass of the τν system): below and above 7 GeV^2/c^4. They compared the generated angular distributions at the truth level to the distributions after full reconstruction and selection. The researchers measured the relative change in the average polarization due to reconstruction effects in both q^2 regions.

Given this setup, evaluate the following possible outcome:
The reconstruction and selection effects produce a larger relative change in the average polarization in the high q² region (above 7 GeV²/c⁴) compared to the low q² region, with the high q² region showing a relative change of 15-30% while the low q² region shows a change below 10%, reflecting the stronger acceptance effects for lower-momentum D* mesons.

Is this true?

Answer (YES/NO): NO